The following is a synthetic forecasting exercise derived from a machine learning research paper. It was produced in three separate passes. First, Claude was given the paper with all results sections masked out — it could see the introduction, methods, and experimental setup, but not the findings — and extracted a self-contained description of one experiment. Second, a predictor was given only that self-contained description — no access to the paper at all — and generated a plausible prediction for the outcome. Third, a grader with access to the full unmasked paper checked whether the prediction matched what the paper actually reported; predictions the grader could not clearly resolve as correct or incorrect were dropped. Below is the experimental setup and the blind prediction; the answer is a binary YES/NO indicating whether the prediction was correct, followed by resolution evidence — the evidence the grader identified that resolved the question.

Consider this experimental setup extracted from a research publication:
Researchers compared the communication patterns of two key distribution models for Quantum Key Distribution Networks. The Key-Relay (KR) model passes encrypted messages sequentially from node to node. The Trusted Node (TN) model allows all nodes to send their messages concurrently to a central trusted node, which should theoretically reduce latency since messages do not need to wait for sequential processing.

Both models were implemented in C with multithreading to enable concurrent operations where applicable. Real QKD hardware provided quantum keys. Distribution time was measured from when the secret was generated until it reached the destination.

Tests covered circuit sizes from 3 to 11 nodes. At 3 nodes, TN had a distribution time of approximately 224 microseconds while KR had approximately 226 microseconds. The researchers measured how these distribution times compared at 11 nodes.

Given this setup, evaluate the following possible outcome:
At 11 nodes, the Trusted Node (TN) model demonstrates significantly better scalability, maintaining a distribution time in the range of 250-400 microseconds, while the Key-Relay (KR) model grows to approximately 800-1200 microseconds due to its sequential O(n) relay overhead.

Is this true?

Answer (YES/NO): NO